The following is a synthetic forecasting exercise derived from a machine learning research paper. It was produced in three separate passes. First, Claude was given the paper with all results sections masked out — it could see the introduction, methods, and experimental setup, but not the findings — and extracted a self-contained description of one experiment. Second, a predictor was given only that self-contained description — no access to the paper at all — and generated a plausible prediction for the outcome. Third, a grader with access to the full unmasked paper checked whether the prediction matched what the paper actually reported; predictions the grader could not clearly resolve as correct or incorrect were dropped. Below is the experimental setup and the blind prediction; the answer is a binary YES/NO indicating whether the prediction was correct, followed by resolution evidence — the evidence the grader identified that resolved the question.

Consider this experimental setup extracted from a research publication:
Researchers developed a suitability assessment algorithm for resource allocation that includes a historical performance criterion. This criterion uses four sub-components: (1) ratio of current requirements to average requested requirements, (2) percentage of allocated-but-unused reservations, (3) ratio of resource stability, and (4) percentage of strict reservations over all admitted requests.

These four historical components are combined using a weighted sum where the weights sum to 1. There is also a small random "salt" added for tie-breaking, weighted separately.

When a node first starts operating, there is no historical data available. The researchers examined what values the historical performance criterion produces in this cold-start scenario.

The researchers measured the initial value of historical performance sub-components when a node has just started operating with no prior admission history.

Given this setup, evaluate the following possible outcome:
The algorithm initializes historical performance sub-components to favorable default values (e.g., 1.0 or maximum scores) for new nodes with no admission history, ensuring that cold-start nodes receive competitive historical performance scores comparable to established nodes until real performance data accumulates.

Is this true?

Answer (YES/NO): NO